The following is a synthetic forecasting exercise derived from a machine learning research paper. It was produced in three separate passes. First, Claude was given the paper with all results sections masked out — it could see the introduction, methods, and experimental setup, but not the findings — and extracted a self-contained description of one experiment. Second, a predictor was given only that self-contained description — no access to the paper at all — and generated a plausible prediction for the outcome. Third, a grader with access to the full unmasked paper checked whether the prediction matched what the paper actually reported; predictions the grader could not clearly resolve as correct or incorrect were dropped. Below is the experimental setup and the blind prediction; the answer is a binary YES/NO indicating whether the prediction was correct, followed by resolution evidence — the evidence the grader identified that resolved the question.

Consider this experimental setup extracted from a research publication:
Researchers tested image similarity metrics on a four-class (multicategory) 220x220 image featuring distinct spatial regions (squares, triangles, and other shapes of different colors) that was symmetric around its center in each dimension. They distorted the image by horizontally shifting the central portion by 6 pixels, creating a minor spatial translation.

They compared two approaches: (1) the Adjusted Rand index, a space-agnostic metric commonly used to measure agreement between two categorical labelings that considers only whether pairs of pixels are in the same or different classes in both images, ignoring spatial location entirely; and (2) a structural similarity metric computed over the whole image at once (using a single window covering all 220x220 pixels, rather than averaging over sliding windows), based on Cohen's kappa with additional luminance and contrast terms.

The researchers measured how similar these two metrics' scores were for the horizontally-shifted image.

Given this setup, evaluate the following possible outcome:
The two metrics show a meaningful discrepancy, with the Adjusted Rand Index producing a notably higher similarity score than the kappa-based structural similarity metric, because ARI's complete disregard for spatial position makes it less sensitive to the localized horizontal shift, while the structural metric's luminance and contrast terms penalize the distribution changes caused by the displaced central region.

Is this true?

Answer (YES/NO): NO